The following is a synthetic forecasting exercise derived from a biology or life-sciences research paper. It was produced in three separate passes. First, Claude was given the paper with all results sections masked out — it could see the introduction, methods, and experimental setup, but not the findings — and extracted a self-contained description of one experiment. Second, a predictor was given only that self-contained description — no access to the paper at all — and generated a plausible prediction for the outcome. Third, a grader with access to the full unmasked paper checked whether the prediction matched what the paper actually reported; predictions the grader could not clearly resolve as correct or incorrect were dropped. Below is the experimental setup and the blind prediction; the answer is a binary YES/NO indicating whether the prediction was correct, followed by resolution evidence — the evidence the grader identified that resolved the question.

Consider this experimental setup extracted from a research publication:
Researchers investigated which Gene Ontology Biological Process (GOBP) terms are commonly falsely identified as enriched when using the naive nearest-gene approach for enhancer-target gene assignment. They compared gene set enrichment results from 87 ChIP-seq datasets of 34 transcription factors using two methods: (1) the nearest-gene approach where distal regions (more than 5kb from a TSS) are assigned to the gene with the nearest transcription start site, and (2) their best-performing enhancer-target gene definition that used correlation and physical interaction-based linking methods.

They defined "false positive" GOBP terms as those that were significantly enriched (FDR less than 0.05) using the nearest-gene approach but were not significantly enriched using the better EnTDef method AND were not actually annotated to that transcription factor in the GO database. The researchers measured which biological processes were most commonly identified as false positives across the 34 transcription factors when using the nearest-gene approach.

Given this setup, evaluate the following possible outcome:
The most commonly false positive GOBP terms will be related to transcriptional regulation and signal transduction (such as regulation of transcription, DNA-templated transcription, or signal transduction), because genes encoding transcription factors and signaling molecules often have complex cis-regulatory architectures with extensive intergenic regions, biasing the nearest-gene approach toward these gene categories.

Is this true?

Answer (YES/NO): NO